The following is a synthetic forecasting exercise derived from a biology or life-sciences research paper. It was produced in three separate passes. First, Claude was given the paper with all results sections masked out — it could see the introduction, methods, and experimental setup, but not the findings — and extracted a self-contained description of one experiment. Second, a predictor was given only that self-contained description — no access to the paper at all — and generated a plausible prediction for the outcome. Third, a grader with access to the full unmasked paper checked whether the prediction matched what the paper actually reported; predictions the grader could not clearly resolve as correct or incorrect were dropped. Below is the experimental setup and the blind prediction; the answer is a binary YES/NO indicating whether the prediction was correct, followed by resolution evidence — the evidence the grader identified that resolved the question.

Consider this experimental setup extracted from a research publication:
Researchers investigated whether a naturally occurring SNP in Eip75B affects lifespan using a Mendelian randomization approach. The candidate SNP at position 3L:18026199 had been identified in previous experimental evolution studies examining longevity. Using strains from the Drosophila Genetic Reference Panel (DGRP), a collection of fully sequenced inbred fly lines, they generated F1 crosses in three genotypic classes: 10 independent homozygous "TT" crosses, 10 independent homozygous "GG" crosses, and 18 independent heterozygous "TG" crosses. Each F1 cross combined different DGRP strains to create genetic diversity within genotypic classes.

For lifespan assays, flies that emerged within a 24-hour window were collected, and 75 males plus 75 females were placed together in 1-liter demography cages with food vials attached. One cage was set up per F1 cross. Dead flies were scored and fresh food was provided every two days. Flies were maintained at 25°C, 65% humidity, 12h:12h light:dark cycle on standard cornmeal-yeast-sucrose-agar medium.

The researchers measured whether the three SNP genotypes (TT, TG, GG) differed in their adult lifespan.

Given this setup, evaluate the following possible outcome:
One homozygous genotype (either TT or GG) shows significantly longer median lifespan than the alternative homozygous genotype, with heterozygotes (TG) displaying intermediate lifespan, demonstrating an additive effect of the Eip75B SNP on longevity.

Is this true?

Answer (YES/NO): NO